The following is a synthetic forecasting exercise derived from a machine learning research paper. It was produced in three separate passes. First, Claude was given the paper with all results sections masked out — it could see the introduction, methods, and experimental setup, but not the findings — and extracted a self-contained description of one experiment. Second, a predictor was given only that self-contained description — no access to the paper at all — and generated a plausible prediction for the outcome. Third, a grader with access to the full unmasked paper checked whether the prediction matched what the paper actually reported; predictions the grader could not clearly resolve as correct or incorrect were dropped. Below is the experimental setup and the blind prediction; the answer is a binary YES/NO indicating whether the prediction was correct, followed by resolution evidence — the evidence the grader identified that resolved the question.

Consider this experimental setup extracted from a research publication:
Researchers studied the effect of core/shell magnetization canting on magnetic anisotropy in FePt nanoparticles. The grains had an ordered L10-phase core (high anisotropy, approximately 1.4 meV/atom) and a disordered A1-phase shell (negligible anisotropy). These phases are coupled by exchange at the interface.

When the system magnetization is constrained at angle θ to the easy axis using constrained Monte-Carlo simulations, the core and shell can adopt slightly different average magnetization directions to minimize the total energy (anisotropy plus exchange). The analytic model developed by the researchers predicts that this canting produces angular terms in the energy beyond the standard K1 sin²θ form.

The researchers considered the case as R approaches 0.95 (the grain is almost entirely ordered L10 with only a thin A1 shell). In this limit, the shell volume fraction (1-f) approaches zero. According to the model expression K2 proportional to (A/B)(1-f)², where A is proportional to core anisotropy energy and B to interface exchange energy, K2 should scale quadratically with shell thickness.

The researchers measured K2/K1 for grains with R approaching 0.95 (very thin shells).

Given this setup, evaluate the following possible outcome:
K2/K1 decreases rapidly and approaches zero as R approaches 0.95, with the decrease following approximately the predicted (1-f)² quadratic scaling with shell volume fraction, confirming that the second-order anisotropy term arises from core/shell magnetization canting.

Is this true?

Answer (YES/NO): YES